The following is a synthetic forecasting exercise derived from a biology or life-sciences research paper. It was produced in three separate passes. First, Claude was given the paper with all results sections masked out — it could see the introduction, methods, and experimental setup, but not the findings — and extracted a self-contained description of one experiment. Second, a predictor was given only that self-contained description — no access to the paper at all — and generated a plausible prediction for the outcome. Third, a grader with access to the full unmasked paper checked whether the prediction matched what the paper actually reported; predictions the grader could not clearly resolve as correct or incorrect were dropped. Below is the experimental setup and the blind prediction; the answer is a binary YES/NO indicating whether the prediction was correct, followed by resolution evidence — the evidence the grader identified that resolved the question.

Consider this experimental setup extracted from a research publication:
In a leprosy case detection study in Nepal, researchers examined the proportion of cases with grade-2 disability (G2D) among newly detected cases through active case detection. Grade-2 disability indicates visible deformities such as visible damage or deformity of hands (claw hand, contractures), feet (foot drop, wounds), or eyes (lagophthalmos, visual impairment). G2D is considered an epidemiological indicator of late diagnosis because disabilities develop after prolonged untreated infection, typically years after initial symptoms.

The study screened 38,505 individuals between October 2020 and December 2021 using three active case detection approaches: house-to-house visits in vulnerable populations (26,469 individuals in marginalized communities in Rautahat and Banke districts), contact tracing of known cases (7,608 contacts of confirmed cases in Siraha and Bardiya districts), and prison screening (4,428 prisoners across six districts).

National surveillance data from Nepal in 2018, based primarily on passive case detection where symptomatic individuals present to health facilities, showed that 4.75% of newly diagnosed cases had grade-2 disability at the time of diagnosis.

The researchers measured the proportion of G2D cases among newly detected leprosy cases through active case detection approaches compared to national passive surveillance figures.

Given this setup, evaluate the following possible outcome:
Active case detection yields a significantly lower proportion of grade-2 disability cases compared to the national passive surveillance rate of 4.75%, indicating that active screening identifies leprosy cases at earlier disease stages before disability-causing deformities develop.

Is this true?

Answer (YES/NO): NO